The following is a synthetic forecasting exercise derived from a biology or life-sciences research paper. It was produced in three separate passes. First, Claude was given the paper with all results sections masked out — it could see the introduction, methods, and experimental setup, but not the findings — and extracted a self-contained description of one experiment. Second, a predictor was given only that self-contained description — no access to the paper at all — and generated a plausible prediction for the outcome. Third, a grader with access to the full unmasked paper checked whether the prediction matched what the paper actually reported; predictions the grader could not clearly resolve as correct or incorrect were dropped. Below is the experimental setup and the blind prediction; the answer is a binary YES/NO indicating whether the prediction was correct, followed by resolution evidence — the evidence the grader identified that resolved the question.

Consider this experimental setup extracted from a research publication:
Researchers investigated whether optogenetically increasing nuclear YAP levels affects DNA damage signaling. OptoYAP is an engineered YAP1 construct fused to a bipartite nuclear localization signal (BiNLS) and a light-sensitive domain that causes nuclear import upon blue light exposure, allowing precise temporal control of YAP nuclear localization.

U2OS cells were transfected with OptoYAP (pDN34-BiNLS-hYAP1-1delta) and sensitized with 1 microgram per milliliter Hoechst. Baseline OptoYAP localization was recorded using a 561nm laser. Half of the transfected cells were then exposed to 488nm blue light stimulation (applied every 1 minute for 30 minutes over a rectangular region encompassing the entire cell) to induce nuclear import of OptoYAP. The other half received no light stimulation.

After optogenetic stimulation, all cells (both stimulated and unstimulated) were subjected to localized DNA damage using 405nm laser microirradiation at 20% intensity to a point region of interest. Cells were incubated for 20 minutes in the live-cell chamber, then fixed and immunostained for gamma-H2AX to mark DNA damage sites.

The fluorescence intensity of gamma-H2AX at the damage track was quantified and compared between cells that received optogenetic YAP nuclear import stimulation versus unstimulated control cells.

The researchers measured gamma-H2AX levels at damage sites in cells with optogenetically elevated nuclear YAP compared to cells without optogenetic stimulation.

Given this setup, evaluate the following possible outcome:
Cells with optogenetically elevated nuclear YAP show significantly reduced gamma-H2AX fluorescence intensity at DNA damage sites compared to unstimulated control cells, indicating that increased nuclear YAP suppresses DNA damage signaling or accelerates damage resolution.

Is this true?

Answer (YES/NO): YES